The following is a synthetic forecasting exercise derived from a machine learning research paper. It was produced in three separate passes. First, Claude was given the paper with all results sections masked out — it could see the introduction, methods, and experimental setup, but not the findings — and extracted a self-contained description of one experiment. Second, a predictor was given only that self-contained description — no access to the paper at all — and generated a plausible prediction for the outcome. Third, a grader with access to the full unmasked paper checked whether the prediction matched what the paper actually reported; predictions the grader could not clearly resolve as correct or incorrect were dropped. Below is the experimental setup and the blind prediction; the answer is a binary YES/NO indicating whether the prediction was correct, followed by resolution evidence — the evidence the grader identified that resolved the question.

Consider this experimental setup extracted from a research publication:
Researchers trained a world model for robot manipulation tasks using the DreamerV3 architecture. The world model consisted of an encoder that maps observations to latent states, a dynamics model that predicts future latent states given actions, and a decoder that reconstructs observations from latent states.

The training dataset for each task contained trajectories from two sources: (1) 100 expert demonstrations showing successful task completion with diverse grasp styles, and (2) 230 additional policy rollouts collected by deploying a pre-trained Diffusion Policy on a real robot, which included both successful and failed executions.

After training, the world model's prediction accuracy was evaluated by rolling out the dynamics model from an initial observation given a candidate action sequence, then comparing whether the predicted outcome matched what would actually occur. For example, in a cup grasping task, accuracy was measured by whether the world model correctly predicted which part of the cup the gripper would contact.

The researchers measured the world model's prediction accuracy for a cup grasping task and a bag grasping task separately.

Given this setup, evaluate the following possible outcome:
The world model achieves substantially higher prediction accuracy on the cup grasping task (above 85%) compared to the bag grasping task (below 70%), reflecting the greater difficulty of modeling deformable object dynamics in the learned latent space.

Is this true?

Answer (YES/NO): NO